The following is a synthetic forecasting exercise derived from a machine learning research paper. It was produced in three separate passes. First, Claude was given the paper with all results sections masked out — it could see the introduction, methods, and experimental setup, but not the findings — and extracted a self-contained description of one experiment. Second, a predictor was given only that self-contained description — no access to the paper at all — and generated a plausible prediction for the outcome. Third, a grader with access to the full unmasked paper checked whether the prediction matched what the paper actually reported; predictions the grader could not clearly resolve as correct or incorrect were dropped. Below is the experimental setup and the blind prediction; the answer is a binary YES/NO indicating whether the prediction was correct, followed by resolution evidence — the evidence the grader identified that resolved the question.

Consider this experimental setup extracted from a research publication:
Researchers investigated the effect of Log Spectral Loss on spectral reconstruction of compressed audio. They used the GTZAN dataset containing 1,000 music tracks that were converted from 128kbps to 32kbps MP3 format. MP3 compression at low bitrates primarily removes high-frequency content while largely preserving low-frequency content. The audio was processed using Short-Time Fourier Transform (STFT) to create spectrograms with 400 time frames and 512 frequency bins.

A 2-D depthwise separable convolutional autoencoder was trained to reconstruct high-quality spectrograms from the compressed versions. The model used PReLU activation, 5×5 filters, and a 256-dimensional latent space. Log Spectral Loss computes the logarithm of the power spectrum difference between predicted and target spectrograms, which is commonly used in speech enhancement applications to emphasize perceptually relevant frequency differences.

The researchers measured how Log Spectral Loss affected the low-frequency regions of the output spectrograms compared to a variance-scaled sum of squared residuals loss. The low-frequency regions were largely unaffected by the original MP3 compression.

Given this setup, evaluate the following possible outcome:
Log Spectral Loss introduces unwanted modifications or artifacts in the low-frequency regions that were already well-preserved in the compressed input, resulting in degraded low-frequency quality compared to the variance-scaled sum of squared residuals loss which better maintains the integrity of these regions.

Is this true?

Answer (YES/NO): YES